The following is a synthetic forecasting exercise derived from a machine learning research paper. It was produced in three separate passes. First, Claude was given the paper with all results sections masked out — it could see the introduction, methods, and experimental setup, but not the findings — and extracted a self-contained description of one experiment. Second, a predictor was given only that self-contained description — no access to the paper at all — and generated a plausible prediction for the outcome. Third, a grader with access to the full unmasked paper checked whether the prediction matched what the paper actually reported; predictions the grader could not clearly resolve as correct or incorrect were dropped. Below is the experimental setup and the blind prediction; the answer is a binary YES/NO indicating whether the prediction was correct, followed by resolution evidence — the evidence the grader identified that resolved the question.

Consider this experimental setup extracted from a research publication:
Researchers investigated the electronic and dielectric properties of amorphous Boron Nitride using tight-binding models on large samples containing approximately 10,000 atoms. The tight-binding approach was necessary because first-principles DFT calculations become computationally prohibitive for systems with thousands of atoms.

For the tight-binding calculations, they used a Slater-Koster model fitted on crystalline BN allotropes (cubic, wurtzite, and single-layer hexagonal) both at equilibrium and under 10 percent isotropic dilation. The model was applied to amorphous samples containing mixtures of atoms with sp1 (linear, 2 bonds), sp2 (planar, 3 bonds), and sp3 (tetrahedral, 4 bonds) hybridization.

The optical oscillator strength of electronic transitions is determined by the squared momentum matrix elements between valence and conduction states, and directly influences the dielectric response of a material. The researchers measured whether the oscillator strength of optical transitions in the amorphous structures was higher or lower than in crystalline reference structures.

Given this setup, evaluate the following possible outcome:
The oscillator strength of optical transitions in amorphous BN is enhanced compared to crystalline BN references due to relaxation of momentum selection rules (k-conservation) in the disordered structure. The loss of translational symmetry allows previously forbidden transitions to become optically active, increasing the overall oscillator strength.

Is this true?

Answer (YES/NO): NO